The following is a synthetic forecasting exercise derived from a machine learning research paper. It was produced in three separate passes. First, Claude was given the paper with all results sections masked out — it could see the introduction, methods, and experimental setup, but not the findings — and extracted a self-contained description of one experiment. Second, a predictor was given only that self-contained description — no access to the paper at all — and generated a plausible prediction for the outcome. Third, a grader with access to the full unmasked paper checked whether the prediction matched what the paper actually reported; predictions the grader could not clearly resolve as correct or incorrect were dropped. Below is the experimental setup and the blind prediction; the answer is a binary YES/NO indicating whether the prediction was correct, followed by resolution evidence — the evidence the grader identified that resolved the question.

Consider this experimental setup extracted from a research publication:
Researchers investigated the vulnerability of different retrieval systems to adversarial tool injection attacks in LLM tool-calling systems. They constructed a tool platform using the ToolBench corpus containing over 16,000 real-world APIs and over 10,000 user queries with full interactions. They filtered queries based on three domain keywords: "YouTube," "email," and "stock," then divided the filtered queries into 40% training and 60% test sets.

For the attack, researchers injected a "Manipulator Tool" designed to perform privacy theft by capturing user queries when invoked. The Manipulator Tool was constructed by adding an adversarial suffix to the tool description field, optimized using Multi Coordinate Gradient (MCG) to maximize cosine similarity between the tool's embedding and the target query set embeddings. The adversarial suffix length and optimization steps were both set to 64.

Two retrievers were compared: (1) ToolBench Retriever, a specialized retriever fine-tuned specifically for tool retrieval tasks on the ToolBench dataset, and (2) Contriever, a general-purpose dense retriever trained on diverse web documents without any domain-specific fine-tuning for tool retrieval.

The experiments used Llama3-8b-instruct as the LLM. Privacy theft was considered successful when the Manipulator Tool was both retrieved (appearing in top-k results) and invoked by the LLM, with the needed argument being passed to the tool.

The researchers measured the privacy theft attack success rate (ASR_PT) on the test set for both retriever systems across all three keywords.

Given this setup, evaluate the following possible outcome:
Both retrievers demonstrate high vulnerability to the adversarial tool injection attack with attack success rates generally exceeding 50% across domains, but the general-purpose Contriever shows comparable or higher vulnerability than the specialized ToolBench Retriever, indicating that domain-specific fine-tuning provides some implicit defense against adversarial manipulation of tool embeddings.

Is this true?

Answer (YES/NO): NO